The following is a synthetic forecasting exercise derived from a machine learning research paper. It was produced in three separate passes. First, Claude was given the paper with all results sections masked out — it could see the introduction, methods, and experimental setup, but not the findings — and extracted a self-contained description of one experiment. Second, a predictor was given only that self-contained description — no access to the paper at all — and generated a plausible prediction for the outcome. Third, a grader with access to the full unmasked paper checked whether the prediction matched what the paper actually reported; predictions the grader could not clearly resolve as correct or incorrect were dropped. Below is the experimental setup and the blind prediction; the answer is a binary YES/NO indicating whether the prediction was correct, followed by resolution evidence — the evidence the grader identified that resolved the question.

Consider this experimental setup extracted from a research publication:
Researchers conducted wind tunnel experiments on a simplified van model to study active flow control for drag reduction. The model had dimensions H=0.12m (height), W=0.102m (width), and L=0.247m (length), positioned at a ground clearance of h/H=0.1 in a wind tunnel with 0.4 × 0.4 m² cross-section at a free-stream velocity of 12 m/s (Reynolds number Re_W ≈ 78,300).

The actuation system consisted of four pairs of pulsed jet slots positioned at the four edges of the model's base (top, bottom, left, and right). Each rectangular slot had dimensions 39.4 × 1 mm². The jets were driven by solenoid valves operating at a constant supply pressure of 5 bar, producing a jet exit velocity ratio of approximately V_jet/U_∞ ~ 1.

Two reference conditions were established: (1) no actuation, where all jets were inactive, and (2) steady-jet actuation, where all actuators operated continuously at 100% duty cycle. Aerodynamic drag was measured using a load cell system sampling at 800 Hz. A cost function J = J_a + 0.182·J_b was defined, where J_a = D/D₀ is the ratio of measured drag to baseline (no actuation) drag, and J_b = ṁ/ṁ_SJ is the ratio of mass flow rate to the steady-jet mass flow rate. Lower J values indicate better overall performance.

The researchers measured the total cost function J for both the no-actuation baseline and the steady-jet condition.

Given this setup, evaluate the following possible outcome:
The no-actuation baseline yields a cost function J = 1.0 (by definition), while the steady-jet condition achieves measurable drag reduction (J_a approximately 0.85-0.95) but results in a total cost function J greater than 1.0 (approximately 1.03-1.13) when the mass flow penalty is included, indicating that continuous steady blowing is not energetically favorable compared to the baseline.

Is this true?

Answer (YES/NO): NO